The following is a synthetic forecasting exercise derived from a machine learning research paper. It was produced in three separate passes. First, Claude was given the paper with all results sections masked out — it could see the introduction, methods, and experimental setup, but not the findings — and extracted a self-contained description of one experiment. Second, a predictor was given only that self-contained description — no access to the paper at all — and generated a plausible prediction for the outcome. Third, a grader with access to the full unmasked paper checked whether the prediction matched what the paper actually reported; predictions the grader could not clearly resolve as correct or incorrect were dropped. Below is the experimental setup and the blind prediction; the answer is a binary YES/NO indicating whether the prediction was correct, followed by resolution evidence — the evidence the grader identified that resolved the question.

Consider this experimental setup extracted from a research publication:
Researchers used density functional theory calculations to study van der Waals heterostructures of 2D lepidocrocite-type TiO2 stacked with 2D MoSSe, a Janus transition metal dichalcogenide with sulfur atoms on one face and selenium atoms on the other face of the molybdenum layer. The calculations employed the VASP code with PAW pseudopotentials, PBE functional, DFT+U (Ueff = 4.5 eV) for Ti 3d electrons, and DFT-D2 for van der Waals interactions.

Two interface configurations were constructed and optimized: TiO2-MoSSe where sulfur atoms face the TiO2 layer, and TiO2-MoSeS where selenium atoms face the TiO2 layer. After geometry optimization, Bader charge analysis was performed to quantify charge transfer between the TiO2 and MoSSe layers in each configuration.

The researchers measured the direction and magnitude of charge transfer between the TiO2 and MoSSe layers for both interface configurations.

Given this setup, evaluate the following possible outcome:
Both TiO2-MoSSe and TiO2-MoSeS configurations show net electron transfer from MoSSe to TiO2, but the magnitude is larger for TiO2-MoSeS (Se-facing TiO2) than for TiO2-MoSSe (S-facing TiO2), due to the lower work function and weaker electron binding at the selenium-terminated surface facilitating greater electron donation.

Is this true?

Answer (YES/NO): NO